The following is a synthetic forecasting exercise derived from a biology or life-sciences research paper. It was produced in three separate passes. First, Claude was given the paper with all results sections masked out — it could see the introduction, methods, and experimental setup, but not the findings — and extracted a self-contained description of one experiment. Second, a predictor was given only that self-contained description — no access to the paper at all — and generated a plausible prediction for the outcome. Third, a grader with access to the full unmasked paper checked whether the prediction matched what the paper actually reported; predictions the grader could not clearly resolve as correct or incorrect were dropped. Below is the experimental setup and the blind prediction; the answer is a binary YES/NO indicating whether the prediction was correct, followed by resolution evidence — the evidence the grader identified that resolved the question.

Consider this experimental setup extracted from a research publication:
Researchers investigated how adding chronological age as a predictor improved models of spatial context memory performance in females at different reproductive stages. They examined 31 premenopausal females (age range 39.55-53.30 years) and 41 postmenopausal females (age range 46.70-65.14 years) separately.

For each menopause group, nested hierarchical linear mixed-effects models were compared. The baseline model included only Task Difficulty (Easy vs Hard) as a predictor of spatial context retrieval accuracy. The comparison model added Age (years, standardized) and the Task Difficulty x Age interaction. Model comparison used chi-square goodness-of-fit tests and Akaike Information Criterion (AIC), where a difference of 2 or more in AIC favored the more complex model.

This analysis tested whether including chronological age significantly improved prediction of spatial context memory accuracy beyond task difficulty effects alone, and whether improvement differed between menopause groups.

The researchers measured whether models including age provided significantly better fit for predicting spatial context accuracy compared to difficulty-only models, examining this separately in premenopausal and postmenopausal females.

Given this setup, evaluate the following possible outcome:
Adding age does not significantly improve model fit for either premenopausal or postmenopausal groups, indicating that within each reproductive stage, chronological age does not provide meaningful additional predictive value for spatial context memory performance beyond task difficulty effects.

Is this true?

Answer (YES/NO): NO